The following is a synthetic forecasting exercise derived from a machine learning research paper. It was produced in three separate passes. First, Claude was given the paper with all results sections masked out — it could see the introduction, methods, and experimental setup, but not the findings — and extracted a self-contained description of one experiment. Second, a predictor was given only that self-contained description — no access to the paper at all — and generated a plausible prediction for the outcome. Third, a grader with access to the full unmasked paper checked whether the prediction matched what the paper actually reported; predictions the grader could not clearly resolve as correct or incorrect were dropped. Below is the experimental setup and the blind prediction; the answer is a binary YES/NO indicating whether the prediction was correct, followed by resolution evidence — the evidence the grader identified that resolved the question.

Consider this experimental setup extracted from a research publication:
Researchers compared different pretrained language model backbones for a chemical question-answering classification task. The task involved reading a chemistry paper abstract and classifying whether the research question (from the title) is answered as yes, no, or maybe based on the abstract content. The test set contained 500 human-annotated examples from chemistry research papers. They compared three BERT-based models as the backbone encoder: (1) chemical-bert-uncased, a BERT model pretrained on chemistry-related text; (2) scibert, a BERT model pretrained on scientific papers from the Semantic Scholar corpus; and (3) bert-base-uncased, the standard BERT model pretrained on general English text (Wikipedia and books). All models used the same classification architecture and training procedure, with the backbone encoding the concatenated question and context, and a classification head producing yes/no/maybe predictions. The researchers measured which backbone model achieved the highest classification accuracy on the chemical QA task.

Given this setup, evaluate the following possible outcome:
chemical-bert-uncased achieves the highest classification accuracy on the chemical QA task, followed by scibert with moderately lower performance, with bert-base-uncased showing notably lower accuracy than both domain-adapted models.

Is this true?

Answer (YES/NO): NO